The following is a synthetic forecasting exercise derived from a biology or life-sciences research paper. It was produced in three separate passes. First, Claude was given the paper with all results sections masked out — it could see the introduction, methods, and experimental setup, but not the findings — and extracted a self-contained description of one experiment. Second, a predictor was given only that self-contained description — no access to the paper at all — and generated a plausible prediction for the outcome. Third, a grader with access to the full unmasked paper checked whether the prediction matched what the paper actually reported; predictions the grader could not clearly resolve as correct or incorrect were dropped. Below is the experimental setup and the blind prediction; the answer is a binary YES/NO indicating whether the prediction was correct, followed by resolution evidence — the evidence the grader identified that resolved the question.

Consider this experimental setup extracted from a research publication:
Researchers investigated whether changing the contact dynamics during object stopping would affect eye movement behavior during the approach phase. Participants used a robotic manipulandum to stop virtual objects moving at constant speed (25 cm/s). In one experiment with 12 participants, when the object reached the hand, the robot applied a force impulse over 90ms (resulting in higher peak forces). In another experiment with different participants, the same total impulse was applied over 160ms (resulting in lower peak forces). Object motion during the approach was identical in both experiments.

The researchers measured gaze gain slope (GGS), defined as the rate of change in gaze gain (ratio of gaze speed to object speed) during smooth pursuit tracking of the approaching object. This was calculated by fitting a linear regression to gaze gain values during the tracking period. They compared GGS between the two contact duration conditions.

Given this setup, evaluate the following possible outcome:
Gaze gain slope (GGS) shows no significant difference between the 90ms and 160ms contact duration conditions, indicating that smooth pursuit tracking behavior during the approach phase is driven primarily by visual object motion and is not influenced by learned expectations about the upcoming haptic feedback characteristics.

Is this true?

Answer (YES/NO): YES